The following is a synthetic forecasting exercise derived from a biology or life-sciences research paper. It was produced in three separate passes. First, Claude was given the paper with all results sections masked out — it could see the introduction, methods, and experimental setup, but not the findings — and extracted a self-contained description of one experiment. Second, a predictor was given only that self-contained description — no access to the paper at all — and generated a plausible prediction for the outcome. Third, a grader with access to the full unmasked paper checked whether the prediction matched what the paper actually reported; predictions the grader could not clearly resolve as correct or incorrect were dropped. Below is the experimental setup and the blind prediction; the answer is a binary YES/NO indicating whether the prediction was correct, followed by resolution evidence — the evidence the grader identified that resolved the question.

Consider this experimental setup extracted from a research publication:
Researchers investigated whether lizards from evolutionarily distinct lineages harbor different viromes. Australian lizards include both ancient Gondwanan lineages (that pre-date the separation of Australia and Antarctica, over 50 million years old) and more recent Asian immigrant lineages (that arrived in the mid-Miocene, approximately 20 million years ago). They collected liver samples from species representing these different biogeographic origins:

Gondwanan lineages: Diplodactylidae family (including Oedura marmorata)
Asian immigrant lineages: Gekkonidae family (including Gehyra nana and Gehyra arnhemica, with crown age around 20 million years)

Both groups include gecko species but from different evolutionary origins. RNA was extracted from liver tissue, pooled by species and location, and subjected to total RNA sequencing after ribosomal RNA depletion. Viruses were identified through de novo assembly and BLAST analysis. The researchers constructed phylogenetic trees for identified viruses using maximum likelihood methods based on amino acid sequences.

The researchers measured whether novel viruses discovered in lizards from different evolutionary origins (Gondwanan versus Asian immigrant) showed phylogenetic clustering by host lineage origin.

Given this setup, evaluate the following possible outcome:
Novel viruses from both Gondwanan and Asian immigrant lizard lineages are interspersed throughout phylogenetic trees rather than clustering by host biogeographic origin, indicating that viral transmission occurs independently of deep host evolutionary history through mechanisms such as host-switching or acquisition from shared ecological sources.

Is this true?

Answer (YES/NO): NO